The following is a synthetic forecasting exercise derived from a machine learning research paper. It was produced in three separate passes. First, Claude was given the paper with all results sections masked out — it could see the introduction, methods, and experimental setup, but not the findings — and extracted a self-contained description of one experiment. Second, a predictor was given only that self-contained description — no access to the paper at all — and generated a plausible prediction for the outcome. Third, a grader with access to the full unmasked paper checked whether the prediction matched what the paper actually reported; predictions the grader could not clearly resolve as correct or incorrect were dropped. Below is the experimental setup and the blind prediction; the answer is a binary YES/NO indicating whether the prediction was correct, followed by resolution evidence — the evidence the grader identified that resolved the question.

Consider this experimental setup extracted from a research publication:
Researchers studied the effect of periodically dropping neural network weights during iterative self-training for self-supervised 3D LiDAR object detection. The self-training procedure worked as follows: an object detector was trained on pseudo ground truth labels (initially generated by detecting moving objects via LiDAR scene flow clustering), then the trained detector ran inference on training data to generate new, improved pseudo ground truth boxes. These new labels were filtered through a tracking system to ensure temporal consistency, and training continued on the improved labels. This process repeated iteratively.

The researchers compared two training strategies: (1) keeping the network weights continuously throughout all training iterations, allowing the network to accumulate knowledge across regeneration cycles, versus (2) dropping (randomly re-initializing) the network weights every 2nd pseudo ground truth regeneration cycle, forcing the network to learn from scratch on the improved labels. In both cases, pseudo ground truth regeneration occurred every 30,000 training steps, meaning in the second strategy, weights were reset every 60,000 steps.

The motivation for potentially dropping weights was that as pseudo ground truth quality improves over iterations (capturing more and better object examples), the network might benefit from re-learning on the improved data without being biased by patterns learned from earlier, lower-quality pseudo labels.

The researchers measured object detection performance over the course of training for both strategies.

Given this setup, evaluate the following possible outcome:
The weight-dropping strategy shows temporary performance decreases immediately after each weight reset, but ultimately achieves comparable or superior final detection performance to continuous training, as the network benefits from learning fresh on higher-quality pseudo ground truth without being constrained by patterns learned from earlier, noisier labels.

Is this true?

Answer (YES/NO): YES